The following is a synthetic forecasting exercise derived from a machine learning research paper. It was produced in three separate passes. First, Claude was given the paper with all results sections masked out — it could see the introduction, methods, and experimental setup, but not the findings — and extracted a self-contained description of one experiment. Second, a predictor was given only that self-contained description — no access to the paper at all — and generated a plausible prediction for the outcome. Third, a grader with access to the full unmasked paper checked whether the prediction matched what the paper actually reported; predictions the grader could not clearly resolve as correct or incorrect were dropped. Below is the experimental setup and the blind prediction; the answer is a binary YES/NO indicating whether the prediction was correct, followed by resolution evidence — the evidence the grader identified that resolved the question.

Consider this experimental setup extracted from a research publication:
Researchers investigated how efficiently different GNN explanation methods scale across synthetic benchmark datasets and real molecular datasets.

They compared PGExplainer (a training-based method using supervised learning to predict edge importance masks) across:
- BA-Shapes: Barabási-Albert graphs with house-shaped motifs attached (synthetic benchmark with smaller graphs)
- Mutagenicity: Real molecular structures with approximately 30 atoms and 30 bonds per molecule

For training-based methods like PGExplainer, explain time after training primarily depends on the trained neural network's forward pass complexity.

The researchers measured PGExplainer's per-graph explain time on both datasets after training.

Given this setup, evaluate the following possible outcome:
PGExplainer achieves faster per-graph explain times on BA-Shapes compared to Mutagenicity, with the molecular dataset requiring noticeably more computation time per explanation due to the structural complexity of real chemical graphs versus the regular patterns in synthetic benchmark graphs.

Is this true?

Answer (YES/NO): YES